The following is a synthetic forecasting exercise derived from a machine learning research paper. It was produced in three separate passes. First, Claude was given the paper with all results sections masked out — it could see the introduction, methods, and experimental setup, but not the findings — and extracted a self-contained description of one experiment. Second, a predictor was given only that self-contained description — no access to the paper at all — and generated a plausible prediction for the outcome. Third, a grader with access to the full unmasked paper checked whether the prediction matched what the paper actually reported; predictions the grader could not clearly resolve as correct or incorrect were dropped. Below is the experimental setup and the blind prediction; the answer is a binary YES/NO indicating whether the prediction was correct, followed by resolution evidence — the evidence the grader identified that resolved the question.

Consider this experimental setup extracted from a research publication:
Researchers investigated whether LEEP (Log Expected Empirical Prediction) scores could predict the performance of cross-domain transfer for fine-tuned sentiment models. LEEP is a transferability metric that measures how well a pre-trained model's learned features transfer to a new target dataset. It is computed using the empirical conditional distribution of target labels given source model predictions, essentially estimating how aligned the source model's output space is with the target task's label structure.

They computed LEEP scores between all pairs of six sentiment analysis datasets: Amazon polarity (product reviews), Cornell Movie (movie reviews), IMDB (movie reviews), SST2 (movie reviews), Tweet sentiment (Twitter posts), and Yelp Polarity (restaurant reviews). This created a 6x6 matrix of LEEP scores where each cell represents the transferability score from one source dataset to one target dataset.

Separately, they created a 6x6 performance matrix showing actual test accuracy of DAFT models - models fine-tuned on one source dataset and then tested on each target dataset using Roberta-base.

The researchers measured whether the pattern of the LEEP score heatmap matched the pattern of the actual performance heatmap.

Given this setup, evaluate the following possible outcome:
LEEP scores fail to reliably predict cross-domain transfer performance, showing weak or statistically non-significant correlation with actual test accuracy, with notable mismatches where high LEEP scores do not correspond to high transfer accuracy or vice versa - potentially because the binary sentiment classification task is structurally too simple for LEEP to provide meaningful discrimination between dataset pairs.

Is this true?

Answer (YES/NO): NO